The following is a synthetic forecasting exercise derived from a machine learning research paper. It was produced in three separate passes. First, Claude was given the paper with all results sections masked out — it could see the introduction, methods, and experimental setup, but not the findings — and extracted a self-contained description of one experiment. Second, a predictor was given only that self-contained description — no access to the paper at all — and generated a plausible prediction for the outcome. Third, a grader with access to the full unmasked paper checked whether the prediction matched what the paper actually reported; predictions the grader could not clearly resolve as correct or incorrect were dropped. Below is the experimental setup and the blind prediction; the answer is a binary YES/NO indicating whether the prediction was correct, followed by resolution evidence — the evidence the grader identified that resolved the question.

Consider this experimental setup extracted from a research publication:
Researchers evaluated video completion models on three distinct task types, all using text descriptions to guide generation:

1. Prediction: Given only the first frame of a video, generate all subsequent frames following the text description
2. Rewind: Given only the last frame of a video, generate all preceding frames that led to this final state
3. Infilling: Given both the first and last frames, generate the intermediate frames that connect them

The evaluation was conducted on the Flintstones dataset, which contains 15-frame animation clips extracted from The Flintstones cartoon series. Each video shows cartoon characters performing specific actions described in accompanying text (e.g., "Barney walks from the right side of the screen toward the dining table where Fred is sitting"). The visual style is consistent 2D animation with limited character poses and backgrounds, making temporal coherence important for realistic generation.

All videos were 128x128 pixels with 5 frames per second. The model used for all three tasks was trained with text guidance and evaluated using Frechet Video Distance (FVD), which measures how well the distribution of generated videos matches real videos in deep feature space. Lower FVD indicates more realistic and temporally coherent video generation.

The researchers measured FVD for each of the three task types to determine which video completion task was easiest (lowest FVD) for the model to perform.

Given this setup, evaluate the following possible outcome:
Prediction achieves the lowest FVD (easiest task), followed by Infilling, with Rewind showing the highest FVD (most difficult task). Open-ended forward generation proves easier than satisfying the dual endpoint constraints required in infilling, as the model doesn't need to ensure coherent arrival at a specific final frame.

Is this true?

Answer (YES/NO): NO